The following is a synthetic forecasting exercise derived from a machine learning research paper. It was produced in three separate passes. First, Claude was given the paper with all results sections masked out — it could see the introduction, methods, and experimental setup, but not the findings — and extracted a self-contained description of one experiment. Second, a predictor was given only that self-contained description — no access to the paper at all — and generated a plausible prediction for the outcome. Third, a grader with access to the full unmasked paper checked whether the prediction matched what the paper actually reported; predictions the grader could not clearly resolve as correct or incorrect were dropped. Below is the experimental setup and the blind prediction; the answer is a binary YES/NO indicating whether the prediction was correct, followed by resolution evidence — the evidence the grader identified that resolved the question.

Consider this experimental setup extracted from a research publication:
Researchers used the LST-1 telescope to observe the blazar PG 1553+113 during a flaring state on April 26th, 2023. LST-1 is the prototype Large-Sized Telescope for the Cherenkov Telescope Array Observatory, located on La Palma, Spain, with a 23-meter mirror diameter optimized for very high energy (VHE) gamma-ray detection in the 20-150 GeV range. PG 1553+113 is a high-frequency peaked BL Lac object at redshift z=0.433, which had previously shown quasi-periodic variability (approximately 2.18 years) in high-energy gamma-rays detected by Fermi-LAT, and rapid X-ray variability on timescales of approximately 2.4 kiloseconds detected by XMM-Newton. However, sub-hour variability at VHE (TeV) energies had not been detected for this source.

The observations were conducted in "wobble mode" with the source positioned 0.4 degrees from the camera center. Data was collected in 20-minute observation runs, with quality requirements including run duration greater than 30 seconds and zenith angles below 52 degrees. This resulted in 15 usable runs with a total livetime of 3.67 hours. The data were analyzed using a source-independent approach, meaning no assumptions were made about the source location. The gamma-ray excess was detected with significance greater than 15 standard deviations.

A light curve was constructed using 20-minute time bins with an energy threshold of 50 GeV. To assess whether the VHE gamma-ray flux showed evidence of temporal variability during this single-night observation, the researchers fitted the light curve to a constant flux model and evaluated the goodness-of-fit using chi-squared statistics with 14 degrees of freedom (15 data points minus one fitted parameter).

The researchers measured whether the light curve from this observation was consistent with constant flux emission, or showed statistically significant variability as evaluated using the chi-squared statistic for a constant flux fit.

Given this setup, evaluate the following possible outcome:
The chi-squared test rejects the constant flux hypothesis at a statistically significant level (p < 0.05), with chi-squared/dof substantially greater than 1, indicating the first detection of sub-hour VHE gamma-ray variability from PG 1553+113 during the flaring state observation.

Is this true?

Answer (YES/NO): NO